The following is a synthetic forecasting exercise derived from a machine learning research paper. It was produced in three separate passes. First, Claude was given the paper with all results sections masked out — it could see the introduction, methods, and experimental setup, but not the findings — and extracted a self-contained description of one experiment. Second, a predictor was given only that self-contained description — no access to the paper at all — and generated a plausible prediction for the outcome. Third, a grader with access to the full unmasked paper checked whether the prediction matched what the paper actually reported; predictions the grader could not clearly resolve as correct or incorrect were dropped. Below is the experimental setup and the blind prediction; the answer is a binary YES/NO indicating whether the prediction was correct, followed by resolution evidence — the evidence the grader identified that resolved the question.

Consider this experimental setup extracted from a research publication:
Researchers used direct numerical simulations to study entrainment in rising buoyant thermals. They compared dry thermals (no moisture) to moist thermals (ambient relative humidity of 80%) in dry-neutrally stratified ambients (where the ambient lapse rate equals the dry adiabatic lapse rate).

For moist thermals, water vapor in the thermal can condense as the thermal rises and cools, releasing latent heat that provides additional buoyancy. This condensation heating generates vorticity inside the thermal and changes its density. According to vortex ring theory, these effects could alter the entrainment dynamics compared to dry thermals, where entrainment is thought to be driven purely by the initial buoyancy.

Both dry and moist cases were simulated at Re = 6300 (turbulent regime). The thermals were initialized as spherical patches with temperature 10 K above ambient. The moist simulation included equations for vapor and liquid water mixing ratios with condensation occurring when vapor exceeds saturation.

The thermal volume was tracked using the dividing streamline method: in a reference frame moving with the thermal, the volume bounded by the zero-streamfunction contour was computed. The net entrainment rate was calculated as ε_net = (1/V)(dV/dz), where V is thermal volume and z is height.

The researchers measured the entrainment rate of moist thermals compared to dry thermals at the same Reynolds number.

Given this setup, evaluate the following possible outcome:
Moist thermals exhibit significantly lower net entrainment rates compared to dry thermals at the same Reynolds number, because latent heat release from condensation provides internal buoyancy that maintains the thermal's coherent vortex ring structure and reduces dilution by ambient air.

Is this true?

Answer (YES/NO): NO